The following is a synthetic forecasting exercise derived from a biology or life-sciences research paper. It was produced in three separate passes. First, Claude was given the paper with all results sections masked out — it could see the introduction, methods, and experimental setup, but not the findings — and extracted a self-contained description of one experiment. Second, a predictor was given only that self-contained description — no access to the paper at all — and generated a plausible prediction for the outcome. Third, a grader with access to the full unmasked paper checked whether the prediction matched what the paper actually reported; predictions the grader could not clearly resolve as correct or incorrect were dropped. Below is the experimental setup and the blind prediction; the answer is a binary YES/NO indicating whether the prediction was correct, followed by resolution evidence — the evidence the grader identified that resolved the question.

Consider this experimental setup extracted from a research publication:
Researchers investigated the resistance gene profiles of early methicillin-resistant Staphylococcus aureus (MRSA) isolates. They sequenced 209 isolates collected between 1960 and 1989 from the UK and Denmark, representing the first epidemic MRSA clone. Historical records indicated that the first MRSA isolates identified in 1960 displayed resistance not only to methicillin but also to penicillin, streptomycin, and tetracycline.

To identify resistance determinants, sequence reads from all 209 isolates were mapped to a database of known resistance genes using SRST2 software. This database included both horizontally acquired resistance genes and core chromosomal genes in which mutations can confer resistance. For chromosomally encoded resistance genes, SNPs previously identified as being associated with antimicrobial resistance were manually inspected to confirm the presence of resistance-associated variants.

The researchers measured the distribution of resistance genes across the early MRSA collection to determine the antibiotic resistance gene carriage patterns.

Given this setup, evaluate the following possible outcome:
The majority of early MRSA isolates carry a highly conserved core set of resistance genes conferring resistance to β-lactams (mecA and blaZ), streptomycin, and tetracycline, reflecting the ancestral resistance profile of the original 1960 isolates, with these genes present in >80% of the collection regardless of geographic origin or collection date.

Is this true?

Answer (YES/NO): YES